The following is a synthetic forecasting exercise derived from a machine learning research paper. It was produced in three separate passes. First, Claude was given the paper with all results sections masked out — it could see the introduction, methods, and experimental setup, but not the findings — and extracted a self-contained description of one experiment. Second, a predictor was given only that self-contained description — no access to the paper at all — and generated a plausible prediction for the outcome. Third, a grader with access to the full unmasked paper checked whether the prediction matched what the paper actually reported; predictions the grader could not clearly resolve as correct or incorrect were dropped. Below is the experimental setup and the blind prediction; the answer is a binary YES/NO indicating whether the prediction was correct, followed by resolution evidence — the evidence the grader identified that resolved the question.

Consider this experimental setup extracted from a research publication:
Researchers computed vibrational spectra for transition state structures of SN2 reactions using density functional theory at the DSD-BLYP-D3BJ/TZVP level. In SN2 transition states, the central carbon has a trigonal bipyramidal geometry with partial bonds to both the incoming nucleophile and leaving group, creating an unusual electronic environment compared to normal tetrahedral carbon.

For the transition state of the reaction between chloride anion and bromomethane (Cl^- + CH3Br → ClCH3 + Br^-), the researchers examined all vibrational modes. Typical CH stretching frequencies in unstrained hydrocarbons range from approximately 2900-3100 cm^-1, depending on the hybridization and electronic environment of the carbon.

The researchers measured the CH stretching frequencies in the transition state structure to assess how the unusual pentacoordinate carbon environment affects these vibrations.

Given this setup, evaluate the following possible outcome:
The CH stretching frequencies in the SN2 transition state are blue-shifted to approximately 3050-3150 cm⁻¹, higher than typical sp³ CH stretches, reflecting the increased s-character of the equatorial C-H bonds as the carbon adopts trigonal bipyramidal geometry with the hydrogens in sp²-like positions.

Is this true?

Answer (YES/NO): NO